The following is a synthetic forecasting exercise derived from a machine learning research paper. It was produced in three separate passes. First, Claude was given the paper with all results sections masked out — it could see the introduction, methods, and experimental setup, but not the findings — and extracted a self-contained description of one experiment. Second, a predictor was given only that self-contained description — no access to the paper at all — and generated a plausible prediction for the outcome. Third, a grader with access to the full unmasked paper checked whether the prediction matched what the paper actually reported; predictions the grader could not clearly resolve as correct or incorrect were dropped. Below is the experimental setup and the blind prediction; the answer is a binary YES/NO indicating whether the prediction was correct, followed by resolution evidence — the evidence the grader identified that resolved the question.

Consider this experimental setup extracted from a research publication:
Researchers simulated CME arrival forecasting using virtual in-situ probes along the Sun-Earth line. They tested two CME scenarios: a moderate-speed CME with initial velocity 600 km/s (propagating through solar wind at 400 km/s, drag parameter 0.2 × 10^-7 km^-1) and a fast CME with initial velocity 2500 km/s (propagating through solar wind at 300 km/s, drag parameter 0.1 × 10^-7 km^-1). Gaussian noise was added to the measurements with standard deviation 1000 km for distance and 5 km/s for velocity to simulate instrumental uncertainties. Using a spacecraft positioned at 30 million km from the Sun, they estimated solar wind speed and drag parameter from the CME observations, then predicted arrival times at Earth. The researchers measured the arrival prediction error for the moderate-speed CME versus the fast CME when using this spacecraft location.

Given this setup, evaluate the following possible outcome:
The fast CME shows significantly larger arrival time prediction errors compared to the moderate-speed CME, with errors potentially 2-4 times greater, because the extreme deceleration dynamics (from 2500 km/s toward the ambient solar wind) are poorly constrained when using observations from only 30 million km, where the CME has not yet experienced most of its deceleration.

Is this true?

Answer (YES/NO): NO